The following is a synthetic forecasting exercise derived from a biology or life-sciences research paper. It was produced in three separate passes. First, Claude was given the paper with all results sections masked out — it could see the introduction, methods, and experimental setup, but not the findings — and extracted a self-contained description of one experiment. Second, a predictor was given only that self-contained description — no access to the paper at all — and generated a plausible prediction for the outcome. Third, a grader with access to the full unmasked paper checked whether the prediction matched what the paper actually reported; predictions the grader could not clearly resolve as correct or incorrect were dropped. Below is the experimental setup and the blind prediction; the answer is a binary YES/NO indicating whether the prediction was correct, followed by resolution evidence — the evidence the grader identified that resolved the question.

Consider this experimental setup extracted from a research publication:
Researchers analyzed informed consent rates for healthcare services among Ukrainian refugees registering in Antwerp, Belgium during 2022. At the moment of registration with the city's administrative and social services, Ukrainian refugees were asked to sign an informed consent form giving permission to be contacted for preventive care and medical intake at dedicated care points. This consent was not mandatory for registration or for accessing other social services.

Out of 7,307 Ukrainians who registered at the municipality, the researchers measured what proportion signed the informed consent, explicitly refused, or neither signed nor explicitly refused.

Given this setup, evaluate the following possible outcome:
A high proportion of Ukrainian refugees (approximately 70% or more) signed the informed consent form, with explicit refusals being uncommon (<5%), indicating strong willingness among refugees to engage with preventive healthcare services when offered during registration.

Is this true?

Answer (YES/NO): YES